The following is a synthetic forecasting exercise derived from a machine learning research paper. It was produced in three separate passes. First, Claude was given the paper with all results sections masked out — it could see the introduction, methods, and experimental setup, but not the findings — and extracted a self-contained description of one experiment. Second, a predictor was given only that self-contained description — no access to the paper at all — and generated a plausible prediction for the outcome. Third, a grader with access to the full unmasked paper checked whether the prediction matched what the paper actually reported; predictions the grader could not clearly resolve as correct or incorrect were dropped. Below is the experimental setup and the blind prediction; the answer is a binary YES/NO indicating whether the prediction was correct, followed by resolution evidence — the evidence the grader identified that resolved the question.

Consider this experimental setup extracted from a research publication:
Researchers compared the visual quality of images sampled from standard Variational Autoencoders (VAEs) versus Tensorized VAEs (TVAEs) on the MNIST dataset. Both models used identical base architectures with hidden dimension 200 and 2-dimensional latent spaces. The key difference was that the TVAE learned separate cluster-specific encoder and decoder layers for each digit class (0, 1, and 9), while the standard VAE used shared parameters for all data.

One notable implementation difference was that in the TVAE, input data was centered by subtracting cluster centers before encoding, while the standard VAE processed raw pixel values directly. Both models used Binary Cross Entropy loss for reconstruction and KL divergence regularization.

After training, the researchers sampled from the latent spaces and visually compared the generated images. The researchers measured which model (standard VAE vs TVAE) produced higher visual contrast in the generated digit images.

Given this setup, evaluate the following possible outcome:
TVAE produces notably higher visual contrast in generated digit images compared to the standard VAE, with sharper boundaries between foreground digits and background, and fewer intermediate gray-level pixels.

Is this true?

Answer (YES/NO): NO